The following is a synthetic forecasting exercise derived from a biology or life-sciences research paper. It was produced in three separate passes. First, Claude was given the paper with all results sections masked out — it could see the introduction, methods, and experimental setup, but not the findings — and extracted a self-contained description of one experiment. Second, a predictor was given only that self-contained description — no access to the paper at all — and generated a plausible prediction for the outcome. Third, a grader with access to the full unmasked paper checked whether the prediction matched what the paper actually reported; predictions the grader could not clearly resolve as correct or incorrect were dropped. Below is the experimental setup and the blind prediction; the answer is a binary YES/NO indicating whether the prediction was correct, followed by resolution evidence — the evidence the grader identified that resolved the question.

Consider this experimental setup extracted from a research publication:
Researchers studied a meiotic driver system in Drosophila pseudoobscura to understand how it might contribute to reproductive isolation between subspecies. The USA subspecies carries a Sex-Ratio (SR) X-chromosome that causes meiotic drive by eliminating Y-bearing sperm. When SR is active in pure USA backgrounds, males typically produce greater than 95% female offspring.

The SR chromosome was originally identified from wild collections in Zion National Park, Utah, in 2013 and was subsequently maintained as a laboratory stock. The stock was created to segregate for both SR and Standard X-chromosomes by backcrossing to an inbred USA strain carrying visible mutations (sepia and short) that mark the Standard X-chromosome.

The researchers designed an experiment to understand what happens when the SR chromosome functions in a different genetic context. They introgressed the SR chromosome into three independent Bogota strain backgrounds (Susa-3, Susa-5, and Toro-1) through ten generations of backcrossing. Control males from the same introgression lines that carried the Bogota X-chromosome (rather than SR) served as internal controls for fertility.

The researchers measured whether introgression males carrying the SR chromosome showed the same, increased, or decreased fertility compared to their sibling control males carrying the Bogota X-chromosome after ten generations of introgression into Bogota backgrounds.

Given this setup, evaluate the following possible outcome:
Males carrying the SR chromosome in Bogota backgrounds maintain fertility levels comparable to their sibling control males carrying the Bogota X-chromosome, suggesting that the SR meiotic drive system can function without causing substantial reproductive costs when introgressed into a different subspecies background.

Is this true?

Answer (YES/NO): NO